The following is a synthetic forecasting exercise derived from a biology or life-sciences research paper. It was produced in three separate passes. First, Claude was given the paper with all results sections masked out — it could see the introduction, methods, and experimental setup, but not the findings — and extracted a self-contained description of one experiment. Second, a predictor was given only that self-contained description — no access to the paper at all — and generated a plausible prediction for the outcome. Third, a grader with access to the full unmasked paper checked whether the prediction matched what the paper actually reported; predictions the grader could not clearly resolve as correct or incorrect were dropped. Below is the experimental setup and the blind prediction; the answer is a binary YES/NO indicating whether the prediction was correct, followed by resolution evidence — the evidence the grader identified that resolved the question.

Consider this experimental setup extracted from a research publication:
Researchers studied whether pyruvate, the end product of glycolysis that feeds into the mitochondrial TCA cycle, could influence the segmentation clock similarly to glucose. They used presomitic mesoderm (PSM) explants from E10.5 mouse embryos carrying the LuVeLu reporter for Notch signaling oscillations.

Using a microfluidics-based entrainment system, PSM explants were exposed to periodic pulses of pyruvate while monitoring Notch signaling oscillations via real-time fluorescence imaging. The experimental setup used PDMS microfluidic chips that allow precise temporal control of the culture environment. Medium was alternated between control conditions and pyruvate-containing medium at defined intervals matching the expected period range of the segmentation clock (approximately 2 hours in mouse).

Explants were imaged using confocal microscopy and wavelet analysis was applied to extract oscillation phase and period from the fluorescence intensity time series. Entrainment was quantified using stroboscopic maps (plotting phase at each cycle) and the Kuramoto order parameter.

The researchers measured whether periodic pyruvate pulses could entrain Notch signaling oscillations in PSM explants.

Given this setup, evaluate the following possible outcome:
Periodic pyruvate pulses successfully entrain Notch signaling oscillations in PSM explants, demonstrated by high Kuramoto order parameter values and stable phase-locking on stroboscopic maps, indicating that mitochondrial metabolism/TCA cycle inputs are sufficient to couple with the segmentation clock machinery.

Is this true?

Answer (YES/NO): NO